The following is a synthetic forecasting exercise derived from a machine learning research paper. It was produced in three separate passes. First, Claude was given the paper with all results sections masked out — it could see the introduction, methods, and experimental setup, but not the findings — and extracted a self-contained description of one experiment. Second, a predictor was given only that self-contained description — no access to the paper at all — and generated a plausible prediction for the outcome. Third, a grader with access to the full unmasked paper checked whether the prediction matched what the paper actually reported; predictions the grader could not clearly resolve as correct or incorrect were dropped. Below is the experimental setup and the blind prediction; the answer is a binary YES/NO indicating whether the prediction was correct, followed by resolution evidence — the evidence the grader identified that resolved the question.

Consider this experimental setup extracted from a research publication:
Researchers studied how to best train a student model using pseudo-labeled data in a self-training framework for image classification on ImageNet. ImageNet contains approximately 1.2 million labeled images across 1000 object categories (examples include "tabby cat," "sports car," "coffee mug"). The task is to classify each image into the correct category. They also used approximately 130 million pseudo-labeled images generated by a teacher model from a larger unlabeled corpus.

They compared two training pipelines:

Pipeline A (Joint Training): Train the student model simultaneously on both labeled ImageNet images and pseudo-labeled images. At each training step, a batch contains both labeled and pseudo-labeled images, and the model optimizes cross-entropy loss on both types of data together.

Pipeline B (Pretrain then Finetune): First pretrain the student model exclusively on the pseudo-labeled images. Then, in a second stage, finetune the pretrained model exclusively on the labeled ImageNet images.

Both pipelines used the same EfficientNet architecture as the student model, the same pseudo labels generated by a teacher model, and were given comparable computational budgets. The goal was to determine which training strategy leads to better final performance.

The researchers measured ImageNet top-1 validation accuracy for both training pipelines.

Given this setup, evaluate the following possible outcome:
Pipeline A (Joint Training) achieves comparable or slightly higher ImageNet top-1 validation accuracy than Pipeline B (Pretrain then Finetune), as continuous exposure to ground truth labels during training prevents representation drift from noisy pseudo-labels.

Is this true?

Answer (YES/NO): YES